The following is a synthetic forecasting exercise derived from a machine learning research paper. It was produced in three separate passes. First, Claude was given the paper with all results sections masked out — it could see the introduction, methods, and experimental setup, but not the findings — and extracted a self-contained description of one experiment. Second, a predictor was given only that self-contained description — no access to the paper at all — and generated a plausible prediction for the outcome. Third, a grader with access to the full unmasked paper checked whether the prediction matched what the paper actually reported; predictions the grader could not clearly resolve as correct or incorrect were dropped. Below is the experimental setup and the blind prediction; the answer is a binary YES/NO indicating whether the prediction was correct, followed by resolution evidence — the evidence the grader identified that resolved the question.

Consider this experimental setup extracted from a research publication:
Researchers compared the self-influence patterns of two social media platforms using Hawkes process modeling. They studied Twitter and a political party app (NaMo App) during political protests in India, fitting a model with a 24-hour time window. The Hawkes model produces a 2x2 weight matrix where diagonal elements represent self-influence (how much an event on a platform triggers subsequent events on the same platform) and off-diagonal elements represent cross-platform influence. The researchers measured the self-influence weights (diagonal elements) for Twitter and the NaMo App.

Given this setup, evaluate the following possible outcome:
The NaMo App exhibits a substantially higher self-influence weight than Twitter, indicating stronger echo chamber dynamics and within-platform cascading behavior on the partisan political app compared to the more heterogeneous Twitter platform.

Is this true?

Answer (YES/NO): NO